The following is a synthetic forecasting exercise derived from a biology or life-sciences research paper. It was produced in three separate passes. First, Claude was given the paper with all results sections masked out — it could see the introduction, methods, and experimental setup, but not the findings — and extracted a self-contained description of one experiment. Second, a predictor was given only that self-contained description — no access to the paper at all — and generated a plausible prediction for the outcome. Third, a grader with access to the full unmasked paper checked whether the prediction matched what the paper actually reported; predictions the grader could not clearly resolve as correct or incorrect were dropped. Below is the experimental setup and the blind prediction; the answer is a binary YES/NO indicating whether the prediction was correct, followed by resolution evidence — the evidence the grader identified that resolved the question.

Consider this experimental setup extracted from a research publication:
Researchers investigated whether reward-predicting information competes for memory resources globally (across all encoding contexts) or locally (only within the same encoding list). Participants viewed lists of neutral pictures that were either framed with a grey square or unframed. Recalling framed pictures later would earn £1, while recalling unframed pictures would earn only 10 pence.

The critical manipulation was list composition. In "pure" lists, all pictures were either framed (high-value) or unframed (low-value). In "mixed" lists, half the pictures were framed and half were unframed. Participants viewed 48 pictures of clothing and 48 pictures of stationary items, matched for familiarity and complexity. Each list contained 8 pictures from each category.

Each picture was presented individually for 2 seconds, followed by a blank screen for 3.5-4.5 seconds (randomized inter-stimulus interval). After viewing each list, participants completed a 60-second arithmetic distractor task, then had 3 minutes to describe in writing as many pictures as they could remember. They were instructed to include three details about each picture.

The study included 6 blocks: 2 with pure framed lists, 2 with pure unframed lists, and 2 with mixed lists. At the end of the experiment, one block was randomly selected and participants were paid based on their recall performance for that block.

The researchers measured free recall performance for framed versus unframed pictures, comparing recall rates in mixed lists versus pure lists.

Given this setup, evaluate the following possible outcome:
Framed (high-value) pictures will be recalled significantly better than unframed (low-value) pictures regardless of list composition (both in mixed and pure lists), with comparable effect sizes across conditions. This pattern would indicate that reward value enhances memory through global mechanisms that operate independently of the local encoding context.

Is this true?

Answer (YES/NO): NO